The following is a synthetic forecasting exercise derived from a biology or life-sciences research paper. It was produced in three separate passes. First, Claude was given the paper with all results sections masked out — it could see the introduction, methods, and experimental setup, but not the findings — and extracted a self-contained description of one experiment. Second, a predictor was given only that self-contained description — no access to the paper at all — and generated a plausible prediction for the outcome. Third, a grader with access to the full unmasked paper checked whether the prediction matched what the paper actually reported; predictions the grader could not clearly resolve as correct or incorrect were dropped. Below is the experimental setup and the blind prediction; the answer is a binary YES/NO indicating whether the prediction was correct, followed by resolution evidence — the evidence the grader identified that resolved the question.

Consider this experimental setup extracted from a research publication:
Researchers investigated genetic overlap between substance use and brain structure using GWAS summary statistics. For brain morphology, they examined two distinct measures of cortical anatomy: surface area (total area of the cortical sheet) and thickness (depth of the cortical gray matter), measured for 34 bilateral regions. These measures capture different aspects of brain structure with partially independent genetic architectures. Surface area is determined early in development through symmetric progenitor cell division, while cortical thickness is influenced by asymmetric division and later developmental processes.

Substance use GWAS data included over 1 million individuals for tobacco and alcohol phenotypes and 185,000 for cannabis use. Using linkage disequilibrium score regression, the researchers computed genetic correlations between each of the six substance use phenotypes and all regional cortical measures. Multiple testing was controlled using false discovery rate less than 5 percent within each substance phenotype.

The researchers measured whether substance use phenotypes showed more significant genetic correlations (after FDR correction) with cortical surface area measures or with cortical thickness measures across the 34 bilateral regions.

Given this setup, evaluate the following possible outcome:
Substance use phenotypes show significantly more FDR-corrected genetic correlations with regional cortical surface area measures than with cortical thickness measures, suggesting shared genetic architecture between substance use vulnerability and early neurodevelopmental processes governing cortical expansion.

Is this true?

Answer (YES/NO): YES